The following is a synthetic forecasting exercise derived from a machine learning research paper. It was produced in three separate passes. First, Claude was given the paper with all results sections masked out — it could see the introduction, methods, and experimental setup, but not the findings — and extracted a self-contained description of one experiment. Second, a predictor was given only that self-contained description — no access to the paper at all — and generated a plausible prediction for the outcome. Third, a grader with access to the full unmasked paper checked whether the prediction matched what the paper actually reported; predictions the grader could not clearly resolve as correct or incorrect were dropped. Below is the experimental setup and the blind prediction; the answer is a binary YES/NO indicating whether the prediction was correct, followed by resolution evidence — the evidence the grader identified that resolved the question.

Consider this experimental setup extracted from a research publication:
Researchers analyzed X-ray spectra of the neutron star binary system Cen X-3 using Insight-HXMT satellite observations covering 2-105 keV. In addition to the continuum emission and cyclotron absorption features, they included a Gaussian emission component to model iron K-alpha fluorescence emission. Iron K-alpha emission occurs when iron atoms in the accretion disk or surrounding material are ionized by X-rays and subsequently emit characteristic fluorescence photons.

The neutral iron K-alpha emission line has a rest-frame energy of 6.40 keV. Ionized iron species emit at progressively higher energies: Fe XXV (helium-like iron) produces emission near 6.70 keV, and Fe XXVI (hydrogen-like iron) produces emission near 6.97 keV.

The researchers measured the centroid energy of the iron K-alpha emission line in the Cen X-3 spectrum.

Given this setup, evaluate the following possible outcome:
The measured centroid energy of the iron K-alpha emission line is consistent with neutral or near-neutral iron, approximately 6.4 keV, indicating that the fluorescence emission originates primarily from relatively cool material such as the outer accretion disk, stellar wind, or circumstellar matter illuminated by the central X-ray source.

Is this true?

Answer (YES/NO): YES